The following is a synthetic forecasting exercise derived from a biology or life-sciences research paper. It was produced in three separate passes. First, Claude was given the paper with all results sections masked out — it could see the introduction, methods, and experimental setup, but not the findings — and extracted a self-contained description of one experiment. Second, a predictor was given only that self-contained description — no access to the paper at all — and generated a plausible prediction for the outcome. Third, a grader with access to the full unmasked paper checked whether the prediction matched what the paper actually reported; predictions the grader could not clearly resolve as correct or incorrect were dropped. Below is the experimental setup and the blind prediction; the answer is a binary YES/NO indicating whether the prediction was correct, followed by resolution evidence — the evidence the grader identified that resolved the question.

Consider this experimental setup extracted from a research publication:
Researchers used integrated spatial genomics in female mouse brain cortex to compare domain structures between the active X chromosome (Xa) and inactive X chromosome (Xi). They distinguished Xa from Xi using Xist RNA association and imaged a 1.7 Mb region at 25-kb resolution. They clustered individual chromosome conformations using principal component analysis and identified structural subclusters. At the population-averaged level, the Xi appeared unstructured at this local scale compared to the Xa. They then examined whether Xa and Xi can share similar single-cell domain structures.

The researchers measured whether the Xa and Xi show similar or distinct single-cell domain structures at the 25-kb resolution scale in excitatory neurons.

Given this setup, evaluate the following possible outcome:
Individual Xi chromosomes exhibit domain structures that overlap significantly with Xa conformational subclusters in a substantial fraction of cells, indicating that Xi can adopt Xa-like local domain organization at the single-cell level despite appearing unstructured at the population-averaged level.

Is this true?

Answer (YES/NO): YES